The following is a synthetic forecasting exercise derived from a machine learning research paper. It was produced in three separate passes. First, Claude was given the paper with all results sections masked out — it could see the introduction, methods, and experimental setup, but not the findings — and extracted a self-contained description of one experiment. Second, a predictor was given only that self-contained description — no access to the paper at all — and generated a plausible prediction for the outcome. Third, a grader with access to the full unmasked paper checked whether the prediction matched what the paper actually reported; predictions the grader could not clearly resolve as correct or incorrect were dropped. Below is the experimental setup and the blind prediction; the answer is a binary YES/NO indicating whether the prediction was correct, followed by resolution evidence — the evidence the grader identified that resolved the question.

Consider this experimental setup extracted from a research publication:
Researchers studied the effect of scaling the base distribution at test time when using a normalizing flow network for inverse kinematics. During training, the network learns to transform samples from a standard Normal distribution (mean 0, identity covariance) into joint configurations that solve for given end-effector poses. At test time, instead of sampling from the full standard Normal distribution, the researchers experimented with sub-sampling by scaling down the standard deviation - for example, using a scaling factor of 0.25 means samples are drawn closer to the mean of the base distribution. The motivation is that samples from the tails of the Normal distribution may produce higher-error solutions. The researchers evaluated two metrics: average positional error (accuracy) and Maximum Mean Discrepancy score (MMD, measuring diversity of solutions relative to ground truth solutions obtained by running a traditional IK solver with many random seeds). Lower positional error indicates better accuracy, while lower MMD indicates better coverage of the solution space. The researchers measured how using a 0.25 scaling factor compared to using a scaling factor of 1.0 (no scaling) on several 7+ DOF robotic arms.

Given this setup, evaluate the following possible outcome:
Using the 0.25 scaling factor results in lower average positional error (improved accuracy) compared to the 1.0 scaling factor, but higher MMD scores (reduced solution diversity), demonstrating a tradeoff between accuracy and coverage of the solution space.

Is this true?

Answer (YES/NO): YES